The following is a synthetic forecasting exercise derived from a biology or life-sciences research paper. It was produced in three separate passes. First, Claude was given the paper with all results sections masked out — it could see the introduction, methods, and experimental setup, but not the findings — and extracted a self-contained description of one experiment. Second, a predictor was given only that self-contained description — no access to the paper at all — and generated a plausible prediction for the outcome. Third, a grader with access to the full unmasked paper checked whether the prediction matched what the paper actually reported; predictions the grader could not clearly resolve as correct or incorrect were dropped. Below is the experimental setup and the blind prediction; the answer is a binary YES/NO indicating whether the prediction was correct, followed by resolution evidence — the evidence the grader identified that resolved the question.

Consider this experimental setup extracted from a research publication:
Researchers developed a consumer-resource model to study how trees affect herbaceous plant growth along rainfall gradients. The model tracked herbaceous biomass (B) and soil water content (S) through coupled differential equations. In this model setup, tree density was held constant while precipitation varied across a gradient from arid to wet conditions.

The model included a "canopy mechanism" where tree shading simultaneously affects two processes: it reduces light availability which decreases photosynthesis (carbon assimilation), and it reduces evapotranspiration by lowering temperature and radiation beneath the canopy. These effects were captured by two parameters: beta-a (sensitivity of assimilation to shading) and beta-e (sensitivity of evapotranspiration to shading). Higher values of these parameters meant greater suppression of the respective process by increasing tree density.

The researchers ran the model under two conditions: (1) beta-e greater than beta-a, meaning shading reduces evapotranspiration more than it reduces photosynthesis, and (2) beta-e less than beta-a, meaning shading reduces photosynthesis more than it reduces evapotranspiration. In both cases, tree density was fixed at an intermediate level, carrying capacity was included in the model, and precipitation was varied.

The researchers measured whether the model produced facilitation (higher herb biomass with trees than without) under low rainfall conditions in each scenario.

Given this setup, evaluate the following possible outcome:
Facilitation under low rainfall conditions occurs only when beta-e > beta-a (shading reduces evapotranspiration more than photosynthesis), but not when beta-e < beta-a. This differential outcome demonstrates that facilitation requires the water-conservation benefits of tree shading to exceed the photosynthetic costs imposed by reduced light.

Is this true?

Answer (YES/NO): YES